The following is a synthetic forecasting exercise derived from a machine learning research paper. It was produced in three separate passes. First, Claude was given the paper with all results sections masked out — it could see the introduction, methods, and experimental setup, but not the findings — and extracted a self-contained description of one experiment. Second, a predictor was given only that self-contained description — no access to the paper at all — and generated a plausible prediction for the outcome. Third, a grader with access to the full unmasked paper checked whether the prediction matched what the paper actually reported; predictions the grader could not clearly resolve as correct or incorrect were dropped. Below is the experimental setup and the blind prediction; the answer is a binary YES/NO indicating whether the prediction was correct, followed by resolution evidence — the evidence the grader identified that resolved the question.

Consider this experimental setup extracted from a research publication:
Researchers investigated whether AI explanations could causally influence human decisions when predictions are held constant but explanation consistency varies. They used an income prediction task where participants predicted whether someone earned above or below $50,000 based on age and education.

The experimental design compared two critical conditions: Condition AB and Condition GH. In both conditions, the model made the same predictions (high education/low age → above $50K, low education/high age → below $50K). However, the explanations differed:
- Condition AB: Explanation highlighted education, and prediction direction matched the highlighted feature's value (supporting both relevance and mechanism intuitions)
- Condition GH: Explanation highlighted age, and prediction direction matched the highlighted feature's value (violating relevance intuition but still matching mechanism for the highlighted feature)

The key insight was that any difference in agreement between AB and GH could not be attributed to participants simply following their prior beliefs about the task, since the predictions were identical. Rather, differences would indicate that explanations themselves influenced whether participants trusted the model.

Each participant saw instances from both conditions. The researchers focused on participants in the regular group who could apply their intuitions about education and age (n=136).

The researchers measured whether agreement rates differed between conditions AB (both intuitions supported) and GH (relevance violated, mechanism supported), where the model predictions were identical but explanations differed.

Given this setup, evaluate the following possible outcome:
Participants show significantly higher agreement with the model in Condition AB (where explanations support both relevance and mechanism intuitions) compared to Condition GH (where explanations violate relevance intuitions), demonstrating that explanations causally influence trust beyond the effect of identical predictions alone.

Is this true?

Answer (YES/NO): YES